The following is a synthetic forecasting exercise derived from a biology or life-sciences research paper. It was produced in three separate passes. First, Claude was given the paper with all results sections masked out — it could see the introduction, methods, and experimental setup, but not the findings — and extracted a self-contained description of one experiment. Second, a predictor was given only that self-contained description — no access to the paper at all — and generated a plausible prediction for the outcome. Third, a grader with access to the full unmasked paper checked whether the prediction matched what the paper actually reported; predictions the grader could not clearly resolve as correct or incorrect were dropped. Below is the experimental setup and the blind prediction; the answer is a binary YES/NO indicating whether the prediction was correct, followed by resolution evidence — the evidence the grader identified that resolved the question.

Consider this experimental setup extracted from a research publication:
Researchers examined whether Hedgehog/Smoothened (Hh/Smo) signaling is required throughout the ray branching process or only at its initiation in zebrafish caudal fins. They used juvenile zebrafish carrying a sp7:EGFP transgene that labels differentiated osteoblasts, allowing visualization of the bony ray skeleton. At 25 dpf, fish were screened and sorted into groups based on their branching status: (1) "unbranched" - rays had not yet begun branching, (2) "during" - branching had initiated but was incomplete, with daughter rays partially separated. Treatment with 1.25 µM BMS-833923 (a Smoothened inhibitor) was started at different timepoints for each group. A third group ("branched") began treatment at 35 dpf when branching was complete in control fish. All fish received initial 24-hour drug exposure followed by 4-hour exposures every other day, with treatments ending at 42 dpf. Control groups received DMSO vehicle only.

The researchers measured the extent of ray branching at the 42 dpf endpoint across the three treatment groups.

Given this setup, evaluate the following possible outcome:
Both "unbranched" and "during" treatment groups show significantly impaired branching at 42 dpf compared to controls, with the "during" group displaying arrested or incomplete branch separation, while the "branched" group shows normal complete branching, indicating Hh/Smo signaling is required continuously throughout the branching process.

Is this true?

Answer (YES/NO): NO